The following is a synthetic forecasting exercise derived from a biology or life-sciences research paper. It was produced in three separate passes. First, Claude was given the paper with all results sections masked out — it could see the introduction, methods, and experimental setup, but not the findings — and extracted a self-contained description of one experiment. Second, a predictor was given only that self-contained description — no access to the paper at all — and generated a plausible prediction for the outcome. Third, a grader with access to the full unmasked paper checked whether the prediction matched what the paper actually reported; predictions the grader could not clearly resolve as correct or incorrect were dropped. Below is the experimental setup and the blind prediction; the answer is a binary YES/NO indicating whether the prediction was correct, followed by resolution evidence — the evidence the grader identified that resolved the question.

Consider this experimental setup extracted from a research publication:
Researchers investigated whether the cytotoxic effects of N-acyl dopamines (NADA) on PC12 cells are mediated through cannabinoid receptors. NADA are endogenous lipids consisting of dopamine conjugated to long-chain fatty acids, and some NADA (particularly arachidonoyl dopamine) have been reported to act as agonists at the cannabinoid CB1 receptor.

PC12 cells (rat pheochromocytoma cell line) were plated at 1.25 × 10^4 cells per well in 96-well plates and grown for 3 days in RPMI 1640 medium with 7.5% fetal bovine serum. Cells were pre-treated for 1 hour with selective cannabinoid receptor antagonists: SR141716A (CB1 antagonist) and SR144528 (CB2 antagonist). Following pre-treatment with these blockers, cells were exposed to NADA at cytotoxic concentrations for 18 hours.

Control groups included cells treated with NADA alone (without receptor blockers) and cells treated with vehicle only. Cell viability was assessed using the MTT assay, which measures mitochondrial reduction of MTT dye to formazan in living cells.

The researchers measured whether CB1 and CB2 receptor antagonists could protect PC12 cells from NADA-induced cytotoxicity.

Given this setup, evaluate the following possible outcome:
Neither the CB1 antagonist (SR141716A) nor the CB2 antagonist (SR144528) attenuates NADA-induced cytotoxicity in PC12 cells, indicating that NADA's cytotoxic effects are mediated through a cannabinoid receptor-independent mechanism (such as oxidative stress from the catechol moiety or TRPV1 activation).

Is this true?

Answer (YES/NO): NO